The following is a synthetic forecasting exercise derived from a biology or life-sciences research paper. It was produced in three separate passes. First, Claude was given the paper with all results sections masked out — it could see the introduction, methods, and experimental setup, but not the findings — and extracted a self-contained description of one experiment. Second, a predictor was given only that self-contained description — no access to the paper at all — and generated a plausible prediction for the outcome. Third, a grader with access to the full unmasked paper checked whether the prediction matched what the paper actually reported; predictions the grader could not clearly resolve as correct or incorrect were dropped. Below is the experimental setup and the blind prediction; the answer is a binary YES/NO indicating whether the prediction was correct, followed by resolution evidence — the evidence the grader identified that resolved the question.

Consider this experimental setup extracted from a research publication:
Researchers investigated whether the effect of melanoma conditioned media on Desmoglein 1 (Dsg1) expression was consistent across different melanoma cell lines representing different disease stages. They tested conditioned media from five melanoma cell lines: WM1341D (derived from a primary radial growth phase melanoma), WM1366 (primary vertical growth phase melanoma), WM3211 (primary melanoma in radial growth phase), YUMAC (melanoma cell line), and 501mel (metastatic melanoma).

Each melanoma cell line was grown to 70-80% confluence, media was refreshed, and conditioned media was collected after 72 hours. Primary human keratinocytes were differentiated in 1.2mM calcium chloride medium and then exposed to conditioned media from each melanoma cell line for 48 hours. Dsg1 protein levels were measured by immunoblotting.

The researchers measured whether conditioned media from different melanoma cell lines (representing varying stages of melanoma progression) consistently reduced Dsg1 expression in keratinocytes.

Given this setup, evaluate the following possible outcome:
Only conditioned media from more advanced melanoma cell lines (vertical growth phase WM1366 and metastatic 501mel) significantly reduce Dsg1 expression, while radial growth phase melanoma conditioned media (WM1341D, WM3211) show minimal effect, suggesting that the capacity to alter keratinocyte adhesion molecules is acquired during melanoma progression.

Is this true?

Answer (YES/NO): NO